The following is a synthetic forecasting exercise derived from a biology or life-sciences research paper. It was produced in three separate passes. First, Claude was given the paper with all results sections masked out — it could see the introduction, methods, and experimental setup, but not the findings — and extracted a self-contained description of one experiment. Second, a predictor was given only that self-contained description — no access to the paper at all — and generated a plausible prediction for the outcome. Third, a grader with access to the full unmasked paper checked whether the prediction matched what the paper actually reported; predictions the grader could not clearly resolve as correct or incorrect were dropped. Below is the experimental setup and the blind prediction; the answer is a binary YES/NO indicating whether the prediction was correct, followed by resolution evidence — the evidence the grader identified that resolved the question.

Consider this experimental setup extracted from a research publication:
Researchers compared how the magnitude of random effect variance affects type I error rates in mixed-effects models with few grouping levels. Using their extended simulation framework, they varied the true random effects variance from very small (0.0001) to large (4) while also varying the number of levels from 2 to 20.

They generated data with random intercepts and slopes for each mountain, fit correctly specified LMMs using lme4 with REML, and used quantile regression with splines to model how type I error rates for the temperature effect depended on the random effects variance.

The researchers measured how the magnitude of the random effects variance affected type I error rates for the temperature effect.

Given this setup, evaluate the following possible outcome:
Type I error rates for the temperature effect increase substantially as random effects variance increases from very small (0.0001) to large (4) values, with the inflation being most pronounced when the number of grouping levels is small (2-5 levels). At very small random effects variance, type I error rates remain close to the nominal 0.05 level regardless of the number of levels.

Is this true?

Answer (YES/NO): NO